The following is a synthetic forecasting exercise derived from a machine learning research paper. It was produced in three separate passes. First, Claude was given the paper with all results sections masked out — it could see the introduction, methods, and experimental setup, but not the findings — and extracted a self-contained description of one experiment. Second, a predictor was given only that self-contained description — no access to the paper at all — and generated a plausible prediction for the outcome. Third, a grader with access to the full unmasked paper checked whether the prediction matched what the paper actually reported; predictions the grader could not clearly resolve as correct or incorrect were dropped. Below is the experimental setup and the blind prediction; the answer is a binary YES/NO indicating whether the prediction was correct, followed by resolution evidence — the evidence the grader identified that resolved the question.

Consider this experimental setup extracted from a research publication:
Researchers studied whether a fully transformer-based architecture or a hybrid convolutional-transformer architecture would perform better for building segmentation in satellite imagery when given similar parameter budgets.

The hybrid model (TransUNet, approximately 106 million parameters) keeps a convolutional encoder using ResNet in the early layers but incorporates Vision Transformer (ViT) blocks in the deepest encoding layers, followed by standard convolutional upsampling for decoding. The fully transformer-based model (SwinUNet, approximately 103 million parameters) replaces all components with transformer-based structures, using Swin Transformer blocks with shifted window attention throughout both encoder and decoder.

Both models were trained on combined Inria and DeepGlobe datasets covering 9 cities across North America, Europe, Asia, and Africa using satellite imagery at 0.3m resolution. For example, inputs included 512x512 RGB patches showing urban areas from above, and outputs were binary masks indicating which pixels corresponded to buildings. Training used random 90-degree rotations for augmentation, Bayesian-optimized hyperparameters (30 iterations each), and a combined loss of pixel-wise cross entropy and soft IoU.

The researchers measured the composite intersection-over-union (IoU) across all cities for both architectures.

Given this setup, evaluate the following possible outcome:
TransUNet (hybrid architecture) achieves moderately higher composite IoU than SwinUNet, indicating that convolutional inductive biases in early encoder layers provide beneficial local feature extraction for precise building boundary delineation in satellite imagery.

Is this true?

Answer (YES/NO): YES